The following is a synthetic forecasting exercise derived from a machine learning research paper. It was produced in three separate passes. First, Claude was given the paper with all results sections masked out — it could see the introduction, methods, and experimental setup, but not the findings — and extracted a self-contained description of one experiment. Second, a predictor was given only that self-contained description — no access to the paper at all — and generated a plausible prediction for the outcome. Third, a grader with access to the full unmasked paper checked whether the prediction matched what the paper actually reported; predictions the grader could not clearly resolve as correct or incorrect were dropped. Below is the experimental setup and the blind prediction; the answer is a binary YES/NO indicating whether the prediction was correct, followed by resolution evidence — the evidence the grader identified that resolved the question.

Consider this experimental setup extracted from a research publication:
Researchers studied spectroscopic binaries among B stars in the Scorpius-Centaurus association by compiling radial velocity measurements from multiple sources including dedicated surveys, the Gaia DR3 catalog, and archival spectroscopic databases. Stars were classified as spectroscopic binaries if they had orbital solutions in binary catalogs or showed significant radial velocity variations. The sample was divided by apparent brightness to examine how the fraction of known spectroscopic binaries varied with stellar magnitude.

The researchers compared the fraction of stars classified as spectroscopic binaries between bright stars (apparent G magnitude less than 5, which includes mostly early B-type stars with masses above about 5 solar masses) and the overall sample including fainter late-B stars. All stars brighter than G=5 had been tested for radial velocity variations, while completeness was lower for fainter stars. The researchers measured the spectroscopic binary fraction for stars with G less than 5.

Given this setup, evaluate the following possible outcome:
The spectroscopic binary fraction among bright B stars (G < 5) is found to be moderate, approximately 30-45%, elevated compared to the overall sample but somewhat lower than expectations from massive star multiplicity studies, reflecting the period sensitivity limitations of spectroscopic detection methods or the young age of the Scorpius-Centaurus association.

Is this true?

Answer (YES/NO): NO